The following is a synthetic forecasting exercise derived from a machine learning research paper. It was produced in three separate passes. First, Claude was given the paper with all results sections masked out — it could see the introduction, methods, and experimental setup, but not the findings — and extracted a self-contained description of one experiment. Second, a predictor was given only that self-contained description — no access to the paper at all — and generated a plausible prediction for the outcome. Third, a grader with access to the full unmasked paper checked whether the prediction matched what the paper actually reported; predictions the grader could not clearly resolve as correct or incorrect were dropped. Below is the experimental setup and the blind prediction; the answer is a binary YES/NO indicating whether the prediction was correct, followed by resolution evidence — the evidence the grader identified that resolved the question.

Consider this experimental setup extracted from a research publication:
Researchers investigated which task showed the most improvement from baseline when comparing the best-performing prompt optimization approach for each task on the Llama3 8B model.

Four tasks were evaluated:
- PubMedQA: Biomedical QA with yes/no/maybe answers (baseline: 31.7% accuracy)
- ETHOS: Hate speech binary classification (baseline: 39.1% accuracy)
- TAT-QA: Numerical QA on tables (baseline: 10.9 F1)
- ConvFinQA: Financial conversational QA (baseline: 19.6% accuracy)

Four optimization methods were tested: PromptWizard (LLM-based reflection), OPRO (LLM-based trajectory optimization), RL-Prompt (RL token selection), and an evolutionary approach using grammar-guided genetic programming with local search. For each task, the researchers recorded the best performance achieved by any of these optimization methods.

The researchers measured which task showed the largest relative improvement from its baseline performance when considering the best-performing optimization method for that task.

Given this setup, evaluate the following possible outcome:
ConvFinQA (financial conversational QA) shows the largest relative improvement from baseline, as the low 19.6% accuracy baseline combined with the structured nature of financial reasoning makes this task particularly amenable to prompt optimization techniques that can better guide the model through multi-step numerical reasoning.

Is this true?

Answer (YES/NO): NO